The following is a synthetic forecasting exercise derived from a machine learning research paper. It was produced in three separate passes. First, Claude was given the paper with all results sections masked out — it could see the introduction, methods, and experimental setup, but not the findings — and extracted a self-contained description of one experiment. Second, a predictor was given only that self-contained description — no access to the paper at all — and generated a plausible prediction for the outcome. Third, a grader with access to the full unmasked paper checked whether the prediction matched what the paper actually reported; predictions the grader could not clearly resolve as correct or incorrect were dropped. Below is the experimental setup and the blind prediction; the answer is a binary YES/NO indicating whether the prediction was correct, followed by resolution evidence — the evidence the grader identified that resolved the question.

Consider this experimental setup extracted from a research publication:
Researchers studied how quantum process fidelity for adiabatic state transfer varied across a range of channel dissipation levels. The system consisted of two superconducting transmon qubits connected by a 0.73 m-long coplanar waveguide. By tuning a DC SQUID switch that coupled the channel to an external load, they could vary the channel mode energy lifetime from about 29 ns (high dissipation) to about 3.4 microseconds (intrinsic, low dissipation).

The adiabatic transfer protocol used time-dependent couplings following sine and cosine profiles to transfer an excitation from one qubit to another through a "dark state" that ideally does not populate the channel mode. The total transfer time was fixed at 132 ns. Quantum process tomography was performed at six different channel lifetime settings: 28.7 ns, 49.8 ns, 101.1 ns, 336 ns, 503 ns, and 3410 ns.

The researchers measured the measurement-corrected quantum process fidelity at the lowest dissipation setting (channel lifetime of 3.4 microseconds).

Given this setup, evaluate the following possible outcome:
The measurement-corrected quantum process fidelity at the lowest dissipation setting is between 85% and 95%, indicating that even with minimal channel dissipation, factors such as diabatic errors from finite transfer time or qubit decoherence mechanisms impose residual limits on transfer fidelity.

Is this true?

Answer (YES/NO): NO